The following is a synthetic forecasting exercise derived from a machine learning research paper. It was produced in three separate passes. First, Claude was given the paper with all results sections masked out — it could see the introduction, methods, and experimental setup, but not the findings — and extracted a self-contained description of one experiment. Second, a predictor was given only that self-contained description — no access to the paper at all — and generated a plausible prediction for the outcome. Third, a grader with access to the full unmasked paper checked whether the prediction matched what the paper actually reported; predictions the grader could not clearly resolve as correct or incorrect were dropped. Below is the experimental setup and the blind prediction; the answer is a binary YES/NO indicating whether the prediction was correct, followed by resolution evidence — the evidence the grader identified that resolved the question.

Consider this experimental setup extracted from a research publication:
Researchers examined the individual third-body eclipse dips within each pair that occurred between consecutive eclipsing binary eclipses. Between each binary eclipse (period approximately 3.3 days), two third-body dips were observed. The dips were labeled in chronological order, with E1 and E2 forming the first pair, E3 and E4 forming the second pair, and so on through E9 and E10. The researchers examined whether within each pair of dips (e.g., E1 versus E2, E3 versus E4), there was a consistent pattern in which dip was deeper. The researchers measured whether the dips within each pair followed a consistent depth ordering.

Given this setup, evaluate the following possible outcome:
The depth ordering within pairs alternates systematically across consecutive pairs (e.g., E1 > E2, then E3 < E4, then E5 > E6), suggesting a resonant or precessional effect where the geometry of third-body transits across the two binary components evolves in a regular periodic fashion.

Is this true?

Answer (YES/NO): NO